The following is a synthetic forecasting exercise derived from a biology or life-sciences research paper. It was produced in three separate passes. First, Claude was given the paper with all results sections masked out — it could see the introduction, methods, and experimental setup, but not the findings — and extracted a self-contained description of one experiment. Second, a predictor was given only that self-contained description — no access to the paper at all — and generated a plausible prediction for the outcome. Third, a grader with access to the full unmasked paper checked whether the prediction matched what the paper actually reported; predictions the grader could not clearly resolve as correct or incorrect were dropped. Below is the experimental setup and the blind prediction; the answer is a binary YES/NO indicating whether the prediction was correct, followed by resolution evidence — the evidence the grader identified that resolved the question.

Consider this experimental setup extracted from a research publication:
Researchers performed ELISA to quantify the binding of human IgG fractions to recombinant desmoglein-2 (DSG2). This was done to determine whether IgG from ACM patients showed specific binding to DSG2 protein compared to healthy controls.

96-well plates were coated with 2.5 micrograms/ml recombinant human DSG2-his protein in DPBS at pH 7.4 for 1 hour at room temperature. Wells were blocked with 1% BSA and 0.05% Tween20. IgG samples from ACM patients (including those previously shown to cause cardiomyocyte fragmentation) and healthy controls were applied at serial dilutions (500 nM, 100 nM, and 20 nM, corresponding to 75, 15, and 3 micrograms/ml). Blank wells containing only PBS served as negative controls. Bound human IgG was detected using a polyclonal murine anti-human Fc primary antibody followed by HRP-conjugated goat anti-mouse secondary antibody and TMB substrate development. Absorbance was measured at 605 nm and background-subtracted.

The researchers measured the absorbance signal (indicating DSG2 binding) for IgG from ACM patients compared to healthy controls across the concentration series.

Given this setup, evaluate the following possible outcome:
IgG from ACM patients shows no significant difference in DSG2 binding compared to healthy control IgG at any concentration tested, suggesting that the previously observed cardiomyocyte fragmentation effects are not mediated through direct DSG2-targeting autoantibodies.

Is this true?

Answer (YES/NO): NO